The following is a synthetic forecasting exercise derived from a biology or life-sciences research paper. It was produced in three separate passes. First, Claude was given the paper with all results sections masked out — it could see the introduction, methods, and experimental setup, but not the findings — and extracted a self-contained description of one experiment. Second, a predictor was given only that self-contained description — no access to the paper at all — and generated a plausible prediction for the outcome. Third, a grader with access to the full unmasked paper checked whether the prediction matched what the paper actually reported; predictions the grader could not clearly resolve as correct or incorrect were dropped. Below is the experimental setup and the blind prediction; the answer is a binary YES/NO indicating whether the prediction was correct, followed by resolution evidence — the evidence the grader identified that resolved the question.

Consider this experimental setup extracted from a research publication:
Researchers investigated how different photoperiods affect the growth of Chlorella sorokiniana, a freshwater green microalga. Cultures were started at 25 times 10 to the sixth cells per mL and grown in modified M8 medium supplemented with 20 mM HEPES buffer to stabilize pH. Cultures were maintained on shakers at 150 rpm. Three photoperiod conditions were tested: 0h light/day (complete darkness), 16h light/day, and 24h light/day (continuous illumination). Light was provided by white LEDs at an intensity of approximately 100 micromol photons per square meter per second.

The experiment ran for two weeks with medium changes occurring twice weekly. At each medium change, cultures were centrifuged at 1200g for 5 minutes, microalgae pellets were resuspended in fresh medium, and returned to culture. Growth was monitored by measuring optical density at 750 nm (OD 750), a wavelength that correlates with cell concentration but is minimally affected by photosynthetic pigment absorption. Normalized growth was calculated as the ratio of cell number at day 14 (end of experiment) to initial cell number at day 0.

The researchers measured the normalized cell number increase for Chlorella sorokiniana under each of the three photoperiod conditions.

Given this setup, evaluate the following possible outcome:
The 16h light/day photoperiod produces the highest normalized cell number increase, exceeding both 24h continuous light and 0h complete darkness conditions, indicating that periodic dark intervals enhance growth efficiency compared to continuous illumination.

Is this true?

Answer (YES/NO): NO